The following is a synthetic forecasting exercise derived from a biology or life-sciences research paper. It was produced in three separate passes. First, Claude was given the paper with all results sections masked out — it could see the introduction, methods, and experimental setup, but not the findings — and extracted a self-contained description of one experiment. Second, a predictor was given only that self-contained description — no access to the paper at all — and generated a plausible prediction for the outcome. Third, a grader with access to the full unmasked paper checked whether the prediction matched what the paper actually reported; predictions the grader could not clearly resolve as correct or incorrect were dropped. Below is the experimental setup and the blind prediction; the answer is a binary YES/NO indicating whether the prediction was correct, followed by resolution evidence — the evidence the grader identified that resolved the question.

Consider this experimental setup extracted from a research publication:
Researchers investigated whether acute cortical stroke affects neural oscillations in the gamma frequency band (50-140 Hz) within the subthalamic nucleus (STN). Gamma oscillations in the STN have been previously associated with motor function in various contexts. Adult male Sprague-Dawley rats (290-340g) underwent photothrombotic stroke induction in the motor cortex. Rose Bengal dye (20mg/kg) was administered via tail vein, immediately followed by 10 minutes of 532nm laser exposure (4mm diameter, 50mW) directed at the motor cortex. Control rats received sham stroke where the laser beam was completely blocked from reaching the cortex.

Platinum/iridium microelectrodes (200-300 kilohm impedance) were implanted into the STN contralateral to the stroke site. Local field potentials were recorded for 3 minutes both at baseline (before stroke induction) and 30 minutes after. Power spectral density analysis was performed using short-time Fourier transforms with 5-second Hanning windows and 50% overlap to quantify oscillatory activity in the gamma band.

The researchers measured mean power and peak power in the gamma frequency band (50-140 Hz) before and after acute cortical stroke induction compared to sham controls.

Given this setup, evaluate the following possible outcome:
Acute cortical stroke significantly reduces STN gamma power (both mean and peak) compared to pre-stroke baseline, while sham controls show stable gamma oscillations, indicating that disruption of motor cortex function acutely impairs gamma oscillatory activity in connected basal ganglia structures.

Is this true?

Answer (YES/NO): YES